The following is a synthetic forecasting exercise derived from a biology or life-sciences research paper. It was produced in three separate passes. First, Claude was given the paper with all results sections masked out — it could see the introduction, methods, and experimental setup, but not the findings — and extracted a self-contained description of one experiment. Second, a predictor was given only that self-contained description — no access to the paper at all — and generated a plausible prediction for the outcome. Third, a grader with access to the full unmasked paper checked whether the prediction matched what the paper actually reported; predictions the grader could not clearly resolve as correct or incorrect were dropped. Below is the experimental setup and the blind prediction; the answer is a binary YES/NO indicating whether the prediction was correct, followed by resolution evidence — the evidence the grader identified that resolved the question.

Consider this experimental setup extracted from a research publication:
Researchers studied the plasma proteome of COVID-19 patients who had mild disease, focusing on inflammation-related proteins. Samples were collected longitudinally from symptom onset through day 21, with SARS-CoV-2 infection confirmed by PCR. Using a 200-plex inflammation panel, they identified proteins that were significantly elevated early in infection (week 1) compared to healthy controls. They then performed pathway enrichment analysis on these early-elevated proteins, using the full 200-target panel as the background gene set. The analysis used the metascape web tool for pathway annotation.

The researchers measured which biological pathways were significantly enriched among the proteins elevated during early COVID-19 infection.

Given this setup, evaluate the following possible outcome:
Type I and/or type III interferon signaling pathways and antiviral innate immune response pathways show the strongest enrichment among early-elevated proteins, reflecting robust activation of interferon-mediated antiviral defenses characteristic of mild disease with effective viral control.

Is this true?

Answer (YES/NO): NO